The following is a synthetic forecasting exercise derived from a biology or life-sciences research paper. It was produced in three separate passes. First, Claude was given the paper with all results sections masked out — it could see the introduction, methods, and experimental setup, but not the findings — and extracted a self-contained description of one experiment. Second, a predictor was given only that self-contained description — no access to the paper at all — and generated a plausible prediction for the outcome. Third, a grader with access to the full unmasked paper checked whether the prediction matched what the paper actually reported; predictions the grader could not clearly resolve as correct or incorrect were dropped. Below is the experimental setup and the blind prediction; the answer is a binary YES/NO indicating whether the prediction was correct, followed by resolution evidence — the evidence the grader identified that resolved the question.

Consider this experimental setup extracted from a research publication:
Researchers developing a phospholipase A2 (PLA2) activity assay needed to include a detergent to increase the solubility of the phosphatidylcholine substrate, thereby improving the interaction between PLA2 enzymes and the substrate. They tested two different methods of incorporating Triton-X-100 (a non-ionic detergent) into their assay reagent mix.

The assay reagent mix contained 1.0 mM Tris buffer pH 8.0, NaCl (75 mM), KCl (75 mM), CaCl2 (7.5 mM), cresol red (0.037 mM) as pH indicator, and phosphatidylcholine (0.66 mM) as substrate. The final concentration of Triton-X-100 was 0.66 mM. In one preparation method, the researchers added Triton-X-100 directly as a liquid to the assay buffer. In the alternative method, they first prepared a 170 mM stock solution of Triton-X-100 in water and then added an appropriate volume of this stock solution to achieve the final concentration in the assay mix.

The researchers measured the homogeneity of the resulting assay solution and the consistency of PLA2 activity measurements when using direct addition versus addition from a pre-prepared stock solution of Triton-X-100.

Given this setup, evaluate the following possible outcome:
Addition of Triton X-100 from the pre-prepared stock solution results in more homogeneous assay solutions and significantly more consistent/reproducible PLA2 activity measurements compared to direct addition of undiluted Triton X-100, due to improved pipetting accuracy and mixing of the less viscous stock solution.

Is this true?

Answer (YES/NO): YES